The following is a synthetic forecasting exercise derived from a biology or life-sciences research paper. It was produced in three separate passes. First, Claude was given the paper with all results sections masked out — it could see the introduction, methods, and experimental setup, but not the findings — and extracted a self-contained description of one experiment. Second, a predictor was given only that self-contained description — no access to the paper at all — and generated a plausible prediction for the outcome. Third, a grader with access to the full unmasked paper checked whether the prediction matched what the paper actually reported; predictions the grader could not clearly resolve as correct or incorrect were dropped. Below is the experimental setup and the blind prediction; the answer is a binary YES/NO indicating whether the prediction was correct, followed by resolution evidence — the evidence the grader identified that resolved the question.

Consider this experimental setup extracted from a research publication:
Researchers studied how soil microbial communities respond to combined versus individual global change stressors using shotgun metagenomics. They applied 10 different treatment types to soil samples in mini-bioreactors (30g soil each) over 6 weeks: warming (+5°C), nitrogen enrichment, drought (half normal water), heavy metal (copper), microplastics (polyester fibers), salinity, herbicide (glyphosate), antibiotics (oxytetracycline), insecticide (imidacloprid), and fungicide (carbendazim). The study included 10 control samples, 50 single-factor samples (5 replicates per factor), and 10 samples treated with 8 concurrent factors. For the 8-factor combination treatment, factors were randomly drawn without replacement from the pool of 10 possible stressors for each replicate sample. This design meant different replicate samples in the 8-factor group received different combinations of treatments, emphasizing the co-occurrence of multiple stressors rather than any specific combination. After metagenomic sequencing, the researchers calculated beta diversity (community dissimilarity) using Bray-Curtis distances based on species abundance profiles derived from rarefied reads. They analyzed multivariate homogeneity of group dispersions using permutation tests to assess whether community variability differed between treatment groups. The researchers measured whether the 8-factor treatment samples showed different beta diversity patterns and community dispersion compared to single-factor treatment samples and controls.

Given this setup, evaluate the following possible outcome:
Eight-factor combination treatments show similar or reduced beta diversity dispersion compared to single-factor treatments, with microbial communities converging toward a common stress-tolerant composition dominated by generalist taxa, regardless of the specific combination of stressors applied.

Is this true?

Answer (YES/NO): NO